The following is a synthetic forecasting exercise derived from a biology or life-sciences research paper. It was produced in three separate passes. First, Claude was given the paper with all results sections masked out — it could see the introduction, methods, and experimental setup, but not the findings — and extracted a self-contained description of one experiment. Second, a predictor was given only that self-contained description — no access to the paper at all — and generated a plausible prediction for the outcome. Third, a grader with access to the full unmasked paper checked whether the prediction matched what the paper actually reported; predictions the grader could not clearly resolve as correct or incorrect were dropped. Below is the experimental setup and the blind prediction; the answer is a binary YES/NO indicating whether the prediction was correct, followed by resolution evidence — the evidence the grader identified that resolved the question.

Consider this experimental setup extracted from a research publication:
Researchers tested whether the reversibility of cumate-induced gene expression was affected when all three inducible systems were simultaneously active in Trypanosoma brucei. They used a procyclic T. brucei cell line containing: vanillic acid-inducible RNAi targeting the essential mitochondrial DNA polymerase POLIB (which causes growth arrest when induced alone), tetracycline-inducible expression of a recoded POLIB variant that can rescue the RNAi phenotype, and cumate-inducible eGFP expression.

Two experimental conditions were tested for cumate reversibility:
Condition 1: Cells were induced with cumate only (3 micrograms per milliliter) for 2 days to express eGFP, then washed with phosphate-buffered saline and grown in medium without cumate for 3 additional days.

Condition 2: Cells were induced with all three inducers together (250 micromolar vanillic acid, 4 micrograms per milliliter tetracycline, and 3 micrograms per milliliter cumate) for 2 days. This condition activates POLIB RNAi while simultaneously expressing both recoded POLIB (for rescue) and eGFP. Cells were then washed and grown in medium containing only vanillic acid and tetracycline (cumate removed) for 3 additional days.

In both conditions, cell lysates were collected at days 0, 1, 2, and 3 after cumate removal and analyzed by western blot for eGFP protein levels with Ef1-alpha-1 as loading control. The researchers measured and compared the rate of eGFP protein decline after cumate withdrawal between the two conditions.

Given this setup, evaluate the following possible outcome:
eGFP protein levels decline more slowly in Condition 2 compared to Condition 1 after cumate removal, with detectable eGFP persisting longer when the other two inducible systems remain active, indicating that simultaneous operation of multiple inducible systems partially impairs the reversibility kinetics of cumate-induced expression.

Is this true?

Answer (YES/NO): NO